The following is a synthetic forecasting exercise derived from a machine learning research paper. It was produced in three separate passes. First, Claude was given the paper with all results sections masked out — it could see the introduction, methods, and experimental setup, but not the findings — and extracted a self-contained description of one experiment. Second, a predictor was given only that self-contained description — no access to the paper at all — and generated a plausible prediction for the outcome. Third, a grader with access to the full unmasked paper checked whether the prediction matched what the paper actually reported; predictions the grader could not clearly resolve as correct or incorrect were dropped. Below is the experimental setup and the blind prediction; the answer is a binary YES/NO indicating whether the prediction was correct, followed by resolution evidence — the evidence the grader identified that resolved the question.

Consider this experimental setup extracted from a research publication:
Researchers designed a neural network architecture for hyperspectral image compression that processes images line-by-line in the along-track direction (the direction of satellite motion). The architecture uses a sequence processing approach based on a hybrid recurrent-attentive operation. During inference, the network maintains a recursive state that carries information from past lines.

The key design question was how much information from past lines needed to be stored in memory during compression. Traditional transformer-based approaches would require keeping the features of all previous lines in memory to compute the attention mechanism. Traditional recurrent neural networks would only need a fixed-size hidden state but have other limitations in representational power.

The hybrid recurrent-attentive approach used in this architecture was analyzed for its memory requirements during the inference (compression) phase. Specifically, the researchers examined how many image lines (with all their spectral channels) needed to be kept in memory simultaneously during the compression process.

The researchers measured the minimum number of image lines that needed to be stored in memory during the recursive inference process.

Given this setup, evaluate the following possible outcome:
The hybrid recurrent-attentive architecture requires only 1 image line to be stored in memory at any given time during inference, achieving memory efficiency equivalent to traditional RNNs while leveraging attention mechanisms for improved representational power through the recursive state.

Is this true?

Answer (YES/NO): NO